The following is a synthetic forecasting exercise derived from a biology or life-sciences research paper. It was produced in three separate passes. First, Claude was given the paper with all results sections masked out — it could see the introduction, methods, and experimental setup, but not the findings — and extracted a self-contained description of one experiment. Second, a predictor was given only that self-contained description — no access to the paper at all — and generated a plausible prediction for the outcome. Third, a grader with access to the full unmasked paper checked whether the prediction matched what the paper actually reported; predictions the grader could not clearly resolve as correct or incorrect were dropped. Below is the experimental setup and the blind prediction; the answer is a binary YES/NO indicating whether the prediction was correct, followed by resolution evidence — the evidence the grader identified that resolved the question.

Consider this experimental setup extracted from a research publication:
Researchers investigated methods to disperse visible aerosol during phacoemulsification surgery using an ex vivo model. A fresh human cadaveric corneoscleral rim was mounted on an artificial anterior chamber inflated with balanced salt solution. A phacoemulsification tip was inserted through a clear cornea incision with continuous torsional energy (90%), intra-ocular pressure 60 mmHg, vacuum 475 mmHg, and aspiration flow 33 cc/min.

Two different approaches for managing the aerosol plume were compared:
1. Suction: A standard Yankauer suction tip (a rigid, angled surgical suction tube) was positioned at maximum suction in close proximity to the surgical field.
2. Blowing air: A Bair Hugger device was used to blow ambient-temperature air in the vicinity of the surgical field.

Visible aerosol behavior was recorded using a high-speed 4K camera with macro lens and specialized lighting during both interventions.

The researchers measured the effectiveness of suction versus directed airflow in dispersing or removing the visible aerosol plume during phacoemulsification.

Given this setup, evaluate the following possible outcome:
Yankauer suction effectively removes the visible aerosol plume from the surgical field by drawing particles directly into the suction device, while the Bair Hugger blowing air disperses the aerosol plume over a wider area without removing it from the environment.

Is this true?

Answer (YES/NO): NO